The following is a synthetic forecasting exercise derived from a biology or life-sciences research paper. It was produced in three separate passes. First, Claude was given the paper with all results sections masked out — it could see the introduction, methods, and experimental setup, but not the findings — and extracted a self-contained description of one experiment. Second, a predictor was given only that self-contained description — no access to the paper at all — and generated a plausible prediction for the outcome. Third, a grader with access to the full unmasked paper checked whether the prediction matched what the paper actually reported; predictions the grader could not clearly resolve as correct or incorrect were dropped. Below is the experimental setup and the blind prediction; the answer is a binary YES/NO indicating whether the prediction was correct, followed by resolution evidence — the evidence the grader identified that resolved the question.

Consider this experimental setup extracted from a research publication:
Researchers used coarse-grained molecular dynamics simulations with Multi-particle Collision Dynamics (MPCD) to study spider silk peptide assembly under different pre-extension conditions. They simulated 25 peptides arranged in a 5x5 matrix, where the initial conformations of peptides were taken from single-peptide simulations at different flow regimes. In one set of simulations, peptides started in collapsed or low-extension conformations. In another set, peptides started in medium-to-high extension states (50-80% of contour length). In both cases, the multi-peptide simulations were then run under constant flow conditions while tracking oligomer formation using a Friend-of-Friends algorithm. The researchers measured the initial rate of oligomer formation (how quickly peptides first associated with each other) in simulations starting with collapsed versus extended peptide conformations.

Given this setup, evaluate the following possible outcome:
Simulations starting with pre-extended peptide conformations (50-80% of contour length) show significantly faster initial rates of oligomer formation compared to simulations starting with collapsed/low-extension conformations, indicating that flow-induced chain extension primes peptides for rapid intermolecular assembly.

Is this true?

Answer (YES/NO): NO